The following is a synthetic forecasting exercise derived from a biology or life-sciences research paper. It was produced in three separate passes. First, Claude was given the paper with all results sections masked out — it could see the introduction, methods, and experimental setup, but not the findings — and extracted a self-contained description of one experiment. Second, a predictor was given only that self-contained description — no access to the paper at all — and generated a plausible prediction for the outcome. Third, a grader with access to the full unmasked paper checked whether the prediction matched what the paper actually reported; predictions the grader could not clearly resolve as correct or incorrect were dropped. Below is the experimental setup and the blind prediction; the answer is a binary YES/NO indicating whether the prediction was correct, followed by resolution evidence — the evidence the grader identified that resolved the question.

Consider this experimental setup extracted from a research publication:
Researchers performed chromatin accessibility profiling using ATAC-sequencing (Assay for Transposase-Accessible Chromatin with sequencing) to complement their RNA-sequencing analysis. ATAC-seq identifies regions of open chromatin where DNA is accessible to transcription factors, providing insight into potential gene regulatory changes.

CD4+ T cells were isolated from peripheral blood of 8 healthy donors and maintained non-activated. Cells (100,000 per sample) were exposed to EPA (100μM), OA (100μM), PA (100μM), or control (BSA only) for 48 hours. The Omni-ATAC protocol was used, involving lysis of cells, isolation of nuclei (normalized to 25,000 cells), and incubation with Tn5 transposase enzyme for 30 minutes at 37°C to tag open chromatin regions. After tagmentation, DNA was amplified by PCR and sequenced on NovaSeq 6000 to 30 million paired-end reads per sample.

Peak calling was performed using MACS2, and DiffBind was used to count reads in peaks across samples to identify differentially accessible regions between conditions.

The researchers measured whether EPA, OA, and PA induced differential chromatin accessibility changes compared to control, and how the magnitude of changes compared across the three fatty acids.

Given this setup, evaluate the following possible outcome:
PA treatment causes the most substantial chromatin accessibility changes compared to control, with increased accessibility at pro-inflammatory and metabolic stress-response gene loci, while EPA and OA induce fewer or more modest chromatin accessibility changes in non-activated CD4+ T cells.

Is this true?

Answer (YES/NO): NO